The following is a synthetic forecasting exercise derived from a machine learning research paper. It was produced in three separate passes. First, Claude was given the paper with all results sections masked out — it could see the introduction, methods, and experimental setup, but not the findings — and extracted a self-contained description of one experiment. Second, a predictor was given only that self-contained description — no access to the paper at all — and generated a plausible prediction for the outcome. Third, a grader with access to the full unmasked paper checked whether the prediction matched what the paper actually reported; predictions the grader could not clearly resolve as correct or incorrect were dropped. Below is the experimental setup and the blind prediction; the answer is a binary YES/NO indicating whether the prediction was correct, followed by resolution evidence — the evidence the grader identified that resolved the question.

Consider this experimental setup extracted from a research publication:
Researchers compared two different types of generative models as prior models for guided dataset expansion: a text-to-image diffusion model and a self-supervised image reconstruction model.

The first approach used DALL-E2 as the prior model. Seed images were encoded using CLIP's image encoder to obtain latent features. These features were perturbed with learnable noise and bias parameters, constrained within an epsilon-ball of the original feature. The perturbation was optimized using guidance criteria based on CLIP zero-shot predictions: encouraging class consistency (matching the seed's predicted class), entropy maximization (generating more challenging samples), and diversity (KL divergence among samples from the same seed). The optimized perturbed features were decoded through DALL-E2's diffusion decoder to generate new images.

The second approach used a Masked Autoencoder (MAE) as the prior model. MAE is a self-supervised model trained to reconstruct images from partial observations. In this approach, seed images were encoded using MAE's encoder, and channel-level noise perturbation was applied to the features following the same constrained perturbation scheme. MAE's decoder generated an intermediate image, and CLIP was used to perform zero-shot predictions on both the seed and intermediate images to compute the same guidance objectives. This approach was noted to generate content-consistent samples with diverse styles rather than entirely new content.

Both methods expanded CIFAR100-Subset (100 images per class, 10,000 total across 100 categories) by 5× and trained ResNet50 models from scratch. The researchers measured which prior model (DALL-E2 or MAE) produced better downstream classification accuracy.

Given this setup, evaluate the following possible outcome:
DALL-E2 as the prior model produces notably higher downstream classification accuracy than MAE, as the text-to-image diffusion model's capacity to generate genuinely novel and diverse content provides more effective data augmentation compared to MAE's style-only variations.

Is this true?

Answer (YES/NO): YES